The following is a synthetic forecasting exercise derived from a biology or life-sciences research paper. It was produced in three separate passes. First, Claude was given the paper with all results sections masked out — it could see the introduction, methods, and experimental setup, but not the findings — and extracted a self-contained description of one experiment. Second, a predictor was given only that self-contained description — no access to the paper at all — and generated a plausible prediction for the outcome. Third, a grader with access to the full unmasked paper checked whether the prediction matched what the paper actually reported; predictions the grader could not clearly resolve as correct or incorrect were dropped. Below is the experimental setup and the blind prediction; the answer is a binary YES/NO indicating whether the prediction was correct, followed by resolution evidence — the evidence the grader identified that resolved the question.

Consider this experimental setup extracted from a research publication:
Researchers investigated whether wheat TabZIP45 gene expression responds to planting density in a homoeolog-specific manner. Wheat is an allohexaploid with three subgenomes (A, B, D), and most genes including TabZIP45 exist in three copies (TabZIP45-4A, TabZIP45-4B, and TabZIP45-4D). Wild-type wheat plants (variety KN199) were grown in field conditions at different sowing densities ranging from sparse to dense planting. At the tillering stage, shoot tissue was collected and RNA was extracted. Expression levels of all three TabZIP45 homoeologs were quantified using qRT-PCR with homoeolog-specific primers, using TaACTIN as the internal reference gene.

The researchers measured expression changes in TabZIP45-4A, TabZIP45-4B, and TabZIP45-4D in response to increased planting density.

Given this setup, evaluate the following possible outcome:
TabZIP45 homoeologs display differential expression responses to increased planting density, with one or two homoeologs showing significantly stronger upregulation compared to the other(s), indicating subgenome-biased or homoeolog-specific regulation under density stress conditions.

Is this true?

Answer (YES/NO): YES